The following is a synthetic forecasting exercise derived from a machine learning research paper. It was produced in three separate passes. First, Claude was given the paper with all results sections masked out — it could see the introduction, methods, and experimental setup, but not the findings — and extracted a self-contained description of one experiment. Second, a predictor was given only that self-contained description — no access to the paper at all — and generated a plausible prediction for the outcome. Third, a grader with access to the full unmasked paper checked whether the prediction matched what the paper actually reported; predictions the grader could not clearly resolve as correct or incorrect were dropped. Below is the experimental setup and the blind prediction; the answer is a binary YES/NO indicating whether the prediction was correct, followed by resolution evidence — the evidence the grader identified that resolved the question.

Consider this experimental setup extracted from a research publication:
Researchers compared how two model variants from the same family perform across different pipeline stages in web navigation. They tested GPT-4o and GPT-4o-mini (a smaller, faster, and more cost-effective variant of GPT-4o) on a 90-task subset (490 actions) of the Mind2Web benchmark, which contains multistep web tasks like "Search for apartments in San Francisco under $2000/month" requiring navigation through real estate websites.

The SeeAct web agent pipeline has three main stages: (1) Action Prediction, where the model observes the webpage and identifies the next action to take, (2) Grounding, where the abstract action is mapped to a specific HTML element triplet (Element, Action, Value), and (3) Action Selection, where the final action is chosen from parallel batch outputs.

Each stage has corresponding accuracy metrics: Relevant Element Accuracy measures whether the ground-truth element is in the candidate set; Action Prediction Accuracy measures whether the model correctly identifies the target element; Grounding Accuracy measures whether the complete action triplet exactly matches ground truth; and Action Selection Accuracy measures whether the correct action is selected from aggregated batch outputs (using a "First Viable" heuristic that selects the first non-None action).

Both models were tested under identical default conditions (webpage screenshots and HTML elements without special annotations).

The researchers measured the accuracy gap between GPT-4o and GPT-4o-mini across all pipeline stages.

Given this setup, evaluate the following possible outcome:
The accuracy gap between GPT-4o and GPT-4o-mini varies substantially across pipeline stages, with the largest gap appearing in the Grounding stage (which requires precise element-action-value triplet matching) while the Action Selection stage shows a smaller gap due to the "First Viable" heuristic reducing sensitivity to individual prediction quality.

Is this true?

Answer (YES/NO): NO